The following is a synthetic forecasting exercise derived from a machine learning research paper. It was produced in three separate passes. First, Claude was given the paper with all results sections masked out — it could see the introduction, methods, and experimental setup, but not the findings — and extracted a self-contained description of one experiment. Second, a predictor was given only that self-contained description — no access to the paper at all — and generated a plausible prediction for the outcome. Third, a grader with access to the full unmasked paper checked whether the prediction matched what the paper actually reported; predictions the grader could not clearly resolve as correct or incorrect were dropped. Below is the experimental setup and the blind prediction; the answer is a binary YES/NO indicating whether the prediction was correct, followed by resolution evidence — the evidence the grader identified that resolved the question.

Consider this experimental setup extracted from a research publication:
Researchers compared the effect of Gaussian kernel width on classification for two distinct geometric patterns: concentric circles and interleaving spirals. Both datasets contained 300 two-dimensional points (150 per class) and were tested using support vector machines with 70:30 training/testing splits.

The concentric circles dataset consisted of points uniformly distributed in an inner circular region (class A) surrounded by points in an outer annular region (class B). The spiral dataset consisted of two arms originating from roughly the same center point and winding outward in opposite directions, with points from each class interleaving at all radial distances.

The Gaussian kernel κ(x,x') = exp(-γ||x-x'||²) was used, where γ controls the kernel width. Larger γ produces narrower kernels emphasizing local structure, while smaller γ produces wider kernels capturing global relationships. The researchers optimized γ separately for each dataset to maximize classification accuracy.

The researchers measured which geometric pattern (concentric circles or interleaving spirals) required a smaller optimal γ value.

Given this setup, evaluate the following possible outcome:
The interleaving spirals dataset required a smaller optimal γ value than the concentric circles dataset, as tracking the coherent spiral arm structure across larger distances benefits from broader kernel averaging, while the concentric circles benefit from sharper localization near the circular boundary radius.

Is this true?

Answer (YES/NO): YES